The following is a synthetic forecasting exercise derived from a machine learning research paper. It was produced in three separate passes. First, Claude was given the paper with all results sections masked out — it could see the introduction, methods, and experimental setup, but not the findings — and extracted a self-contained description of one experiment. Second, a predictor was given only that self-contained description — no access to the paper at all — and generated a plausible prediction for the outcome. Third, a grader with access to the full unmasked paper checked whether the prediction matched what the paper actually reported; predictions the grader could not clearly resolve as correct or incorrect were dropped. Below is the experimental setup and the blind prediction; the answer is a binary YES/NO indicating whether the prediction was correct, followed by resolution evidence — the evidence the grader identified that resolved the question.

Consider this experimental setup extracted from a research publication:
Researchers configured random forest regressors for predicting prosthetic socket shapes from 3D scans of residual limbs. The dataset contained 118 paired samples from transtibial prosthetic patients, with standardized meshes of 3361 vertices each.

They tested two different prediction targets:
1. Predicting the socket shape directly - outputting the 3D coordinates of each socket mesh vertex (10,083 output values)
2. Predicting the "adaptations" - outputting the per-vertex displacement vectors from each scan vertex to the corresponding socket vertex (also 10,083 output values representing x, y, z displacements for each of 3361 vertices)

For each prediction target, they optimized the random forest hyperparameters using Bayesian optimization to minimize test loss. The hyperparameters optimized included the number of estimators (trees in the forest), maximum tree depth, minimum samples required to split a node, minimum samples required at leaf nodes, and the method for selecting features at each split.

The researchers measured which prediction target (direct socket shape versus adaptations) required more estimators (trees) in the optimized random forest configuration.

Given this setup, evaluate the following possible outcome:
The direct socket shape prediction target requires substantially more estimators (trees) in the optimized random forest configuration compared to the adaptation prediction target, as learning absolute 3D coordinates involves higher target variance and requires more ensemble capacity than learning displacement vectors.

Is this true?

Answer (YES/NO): NO